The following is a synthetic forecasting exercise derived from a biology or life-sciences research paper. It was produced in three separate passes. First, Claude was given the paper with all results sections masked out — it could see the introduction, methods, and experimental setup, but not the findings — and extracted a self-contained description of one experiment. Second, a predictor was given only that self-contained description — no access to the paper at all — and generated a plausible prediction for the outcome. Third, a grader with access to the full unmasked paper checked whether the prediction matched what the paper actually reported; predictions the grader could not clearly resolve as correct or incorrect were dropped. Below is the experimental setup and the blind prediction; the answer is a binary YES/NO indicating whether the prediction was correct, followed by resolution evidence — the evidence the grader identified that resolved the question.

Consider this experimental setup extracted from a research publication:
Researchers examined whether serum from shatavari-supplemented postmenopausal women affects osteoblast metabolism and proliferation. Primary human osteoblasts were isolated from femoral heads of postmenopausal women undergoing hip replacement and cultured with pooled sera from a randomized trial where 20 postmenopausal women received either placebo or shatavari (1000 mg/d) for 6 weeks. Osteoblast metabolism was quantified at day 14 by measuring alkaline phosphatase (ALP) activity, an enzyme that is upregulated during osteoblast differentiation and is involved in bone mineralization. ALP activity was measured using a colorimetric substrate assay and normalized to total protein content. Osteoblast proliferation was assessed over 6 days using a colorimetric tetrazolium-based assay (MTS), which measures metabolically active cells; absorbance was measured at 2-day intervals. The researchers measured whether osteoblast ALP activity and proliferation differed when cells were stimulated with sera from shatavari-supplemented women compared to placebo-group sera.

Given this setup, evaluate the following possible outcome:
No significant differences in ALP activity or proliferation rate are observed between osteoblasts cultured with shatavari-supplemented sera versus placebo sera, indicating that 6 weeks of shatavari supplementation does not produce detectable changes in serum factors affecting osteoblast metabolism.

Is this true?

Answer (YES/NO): YES